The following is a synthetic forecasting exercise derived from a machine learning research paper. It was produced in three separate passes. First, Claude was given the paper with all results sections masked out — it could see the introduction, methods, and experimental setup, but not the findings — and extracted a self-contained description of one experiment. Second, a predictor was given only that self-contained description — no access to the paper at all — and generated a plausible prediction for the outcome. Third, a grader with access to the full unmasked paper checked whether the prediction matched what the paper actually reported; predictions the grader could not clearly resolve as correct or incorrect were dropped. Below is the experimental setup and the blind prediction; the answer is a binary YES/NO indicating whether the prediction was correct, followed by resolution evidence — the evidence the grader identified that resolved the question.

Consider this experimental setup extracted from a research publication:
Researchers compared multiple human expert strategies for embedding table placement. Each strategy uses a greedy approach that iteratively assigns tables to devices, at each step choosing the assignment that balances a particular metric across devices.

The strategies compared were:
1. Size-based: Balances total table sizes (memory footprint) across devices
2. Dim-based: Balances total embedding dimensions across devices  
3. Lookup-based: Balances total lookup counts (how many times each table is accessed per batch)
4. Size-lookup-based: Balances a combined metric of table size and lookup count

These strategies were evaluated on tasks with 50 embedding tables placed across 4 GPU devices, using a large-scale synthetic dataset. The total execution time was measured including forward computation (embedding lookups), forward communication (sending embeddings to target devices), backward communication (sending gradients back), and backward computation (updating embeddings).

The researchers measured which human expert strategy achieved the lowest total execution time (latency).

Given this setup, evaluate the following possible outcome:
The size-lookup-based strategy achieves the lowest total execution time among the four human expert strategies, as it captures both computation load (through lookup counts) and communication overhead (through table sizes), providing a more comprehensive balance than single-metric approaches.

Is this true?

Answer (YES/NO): NO